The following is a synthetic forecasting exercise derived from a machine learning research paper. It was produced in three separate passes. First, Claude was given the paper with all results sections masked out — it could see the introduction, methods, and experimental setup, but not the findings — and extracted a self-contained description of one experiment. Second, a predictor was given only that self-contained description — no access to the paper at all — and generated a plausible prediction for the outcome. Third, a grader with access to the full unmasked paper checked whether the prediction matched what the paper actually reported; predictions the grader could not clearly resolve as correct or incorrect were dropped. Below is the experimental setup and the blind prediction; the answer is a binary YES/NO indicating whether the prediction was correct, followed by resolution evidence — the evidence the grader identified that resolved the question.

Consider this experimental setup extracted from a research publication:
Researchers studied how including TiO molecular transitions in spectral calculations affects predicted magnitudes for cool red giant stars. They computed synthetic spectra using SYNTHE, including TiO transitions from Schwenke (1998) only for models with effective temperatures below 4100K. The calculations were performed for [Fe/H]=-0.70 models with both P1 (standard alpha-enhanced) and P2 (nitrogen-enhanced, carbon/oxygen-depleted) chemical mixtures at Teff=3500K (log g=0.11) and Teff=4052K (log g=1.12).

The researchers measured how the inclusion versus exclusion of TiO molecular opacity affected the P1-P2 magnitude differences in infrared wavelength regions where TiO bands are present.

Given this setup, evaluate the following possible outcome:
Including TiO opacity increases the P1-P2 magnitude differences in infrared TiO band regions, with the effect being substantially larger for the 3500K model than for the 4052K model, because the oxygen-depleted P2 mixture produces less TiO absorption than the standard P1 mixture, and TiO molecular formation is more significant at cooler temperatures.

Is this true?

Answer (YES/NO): NO